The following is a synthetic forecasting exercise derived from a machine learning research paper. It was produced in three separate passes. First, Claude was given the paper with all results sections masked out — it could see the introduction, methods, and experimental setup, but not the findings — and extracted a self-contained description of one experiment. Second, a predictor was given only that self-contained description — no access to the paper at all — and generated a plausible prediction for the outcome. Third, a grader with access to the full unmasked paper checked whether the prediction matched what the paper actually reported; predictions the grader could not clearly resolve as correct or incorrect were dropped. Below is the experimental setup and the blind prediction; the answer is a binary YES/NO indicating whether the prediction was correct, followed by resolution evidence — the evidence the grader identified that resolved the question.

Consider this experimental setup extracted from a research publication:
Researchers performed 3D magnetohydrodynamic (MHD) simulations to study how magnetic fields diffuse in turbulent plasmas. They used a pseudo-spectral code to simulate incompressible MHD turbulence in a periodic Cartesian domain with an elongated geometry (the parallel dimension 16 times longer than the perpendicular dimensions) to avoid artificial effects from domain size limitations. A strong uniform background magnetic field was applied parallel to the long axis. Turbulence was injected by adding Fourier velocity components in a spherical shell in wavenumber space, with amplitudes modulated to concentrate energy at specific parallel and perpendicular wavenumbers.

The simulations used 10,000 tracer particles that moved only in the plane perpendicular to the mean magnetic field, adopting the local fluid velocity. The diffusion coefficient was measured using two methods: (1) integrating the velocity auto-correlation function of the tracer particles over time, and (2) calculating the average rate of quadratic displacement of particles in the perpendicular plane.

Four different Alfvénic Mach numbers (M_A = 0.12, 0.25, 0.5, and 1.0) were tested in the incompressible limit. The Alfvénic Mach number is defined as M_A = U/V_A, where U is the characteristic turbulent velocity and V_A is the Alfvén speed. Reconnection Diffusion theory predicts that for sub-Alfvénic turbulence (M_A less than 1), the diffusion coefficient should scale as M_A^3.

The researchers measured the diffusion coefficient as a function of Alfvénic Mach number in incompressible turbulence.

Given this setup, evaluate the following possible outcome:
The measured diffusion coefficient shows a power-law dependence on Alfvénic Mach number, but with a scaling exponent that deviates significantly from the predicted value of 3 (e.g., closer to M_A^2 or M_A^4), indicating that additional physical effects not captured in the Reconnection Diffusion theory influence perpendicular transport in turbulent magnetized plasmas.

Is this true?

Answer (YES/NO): NO